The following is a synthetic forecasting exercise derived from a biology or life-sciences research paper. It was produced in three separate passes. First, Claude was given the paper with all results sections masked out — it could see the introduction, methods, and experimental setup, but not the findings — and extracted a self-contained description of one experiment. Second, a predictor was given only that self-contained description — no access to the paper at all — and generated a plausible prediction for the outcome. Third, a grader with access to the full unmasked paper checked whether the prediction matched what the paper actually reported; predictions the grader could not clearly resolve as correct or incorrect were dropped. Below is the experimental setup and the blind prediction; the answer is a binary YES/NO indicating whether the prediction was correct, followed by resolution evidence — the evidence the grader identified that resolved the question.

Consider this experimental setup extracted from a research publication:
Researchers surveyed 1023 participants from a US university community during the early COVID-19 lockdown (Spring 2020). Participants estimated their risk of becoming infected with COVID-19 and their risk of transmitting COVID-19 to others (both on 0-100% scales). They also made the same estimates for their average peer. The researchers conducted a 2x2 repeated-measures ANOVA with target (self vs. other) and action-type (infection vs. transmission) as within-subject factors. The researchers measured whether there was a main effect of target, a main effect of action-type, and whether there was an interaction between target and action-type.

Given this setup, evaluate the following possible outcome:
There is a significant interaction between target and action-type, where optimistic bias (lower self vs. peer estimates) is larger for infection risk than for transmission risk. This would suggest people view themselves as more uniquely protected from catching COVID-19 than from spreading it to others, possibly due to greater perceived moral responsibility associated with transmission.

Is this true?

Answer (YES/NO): NO